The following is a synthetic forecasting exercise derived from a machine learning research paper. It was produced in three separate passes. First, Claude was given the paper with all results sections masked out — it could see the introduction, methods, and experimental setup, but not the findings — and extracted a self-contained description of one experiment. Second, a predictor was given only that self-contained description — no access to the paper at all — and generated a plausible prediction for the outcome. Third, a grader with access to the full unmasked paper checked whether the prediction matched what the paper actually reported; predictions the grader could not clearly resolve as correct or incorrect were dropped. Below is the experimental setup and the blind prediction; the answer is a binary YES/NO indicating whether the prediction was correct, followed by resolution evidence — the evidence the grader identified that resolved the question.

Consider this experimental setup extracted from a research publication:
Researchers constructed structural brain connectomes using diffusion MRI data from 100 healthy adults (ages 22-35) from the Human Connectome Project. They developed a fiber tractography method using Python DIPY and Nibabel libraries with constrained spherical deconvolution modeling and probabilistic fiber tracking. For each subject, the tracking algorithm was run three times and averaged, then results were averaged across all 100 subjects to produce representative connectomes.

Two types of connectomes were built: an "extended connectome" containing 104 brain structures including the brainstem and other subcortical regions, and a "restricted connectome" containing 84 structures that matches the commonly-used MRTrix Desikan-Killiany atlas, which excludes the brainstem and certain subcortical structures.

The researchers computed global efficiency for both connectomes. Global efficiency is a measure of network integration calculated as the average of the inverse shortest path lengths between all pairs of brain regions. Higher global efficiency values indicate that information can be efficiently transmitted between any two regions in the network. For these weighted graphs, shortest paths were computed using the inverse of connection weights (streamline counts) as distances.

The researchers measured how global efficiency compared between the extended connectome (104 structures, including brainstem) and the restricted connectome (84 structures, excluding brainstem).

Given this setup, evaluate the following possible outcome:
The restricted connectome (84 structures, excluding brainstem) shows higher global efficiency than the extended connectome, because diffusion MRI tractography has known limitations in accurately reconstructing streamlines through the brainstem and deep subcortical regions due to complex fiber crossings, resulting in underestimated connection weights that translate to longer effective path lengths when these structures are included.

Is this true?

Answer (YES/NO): NO